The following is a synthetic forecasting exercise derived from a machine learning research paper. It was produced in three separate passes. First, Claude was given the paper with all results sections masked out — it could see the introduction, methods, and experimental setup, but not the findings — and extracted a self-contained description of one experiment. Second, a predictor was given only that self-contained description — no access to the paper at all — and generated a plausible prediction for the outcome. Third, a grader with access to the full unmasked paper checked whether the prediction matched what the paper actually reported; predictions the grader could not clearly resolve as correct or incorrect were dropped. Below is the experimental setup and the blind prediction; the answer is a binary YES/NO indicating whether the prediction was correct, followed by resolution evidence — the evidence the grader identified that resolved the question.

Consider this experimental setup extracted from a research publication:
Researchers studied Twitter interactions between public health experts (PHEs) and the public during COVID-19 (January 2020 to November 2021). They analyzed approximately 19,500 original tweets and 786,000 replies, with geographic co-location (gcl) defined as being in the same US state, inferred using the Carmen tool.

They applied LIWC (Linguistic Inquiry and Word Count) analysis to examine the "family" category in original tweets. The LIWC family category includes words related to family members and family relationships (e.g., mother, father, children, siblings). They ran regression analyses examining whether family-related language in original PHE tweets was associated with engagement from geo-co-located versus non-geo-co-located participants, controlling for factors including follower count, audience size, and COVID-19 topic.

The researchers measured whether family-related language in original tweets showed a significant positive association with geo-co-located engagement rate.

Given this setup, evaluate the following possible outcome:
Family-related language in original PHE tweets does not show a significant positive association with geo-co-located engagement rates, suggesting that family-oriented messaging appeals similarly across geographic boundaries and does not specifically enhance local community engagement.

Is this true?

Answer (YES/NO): NO